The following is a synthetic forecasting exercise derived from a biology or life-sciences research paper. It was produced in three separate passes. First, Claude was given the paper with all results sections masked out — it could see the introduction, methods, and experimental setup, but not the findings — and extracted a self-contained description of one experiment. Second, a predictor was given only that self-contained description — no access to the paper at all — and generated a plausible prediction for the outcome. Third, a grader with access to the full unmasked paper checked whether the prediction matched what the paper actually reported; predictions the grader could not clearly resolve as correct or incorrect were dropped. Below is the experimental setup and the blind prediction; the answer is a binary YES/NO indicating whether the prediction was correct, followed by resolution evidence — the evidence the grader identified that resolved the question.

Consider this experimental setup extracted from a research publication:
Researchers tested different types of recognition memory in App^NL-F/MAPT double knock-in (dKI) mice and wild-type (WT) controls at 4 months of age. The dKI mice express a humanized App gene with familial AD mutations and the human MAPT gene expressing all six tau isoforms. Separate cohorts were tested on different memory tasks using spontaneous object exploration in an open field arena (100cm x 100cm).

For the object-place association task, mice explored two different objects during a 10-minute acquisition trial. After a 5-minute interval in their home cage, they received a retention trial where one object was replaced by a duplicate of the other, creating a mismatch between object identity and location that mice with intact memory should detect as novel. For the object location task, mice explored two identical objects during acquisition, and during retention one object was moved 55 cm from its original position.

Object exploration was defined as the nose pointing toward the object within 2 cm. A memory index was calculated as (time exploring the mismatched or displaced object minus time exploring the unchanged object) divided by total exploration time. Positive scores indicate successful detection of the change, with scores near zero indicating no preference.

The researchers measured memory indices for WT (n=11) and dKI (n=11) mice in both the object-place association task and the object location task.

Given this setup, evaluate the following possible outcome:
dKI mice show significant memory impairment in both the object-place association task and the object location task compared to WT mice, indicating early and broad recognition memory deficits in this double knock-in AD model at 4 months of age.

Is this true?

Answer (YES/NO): NO